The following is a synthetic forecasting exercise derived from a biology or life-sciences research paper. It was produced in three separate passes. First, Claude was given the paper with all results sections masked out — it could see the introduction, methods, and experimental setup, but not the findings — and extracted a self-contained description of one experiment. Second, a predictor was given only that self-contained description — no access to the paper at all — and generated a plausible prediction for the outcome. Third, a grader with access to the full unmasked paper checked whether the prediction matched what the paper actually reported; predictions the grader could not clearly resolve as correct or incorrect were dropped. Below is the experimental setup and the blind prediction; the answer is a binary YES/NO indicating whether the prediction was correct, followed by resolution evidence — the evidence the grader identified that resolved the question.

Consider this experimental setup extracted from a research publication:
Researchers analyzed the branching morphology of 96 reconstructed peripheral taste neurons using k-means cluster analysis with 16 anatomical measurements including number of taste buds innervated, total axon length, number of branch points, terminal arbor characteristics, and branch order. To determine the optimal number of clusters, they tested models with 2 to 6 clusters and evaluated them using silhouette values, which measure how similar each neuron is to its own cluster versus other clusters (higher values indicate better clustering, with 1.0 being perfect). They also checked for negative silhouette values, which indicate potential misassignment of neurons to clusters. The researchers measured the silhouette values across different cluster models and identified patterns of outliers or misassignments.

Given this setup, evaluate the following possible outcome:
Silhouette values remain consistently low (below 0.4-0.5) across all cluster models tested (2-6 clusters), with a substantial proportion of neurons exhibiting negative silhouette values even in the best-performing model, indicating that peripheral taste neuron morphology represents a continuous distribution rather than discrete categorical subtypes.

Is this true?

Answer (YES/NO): NO